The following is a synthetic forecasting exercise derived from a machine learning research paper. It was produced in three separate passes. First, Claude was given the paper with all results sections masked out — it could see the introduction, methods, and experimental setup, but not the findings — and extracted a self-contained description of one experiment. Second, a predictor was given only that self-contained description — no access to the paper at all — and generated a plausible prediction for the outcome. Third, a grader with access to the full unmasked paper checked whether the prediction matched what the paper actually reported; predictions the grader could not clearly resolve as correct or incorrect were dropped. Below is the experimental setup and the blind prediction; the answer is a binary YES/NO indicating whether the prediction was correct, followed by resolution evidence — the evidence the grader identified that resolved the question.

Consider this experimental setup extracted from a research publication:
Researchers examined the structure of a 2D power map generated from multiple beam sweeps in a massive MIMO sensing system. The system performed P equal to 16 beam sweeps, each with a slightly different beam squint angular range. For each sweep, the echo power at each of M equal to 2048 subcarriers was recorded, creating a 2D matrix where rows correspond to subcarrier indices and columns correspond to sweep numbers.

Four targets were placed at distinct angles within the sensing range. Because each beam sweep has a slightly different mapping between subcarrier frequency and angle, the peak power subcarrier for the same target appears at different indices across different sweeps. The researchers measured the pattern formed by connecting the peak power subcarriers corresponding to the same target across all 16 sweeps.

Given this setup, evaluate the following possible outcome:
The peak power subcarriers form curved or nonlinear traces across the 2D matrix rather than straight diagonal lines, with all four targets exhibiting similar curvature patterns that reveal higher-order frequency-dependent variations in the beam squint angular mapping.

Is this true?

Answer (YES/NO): NO